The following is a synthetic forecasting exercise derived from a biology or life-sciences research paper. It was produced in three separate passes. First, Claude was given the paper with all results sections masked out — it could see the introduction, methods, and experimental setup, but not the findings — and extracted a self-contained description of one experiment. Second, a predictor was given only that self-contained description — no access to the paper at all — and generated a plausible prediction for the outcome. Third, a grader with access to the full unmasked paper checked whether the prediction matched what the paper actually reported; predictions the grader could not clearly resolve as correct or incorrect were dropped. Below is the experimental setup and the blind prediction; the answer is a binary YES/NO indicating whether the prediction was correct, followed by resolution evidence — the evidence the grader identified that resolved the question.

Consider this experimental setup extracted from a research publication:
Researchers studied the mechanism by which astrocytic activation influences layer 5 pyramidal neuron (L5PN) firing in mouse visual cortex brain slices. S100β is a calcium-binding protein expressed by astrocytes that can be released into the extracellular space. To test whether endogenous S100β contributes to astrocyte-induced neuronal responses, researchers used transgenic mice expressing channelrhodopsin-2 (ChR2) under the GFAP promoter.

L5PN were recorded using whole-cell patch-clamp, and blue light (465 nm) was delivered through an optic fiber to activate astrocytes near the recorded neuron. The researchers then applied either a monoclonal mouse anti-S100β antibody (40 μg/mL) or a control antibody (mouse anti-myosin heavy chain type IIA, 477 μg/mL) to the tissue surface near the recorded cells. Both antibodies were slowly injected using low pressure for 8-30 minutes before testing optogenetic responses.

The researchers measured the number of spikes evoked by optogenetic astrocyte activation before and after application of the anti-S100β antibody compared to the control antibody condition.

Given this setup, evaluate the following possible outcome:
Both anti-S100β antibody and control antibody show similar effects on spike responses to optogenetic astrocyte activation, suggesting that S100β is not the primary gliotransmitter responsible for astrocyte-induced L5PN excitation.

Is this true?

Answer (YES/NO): NO